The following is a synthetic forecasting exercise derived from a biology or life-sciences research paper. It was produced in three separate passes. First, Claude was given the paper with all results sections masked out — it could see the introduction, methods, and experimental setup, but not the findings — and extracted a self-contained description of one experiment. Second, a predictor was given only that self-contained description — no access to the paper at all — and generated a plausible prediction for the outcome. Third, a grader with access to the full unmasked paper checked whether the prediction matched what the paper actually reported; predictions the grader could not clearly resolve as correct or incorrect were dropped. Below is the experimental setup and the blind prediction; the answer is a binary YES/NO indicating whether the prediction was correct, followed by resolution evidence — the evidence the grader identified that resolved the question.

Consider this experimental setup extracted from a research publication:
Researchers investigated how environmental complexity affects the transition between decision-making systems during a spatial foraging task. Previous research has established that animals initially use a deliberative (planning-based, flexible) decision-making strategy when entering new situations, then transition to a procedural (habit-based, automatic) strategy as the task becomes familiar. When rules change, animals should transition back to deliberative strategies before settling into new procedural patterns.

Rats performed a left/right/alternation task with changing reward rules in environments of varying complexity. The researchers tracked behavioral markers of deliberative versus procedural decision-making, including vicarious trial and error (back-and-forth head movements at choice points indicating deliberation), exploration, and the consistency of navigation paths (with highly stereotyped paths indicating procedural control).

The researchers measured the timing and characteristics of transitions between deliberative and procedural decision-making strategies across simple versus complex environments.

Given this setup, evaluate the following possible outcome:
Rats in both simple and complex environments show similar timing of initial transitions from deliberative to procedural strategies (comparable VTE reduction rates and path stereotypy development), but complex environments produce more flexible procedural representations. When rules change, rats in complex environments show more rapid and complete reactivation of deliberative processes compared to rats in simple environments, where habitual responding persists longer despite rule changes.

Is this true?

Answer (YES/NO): NO